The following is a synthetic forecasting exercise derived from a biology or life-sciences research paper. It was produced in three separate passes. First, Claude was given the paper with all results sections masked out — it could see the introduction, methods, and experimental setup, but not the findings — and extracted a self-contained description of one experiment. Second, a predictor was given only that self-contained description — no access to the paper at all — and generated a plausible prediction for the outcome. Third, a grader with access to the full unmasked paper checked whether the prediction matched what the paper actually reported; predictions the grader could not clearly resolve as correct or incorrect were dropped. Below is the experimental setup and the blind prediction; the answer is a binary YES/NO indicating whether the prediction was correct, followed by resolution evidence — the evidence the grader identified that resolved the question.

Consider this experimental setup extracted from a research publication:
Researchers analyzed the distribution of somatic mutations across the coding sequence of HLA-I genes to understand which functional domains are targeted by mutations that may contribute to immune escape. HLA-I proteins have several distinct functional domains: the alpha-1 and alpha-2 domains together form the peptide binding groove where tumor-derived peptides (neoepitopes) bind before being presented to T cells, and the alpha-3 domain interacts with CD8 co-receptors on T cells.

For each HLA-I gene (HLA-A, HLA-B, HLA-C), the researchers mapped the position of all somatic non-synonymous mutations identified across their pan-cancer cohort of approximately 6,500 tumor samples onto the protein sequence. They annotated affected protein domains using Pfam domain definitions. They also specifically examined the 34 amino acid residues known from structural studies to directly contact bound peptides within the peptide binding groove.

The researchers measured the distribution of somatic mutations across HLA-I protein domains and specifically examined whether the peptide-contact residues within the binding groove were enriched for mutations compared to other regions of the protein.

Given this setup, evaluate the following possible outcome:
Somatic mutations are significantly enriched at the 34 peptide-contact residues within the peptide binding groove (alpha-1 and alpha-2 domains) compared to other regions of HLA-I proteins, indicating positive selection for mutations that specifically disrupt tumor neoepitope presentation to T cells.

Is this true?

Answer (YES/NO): NO